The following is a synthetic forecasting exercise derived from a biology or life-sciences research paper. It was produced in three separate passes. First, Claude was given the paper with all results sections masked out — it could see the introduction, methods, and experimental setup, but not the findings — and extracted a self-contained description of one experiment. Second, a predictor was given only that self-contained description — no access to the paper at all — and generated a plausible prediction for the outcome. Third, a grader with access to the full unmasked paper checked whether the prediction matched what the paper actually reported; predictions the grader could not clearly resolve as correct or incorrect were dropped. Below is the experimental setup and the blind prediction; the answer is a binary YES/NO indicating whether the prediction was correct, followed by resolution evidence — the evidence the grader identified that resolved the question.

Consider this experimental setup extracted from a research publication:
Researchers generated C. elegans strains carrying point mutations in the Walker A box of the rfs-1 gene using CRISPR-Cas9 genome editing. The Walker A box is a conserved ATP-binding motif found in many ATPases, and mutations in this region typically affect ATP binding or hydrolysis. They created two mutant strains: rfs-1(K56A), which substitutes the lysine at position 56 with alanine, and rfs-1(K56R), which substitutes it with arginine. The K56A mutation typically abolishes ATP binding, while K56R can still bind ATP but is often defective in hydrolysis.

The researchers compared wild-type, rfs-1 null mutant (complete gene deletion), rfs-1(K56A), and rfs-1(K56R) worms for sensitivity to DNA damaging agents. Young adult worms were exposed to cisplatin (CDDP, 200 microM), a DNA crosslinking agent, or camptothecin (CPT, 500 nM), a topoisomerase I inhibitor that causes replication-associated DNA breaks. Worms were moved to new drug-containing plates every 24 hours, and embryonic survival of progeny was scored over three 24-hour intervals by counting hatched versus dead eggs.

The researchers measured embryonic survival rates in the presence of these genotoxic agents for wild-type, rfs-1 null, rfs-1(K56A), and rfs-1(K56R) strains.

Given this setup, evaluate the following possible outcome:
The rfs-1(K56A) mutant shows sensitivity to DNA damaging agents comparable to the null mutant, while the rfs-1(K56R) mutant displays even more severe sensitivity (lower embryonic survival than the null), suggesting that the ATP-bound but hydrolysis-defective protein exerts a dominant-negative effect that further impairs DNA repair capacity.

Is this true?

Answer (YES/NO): NO